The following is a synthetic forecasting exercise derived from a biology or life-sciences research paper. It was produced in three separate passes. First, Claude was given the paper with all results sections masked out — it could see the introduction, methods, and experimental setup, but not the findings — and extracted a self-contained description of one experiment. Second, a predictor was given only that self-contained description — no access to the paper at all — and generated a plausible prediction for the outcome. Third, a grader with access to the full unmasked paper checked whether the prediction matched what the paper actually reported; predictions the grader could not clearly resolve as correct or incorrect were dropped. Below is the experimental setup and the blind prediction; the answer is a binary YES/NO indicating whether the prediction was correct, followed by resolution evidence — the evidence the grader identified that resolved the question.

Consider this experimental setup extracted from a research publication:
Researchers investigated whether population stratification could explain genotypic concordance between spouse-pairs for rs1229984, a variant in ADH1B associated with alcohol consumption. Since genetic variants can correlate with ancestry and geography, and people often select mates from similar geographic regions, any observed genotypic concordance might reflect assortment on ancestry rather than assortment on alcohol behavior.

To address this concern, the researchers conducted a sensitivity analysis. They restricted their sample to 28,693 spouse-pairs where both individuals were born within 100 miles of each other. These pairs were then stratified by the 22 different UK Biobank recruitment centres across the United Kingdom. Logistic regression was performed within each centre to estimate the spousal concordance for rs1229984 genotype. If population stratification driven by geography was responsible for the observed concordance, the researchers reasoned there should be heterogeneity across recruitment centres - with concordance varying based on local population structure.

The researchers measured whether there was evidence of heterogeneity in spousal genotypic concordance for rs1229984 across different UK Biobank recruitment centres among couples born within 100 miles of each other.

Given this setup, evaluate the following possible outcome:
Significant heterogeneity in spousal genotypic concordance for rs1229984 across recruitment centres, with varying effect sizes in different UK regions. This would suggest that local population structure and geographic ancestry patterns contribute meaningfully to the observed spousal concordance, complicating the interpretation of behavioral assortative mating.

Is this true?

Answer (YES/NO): NO